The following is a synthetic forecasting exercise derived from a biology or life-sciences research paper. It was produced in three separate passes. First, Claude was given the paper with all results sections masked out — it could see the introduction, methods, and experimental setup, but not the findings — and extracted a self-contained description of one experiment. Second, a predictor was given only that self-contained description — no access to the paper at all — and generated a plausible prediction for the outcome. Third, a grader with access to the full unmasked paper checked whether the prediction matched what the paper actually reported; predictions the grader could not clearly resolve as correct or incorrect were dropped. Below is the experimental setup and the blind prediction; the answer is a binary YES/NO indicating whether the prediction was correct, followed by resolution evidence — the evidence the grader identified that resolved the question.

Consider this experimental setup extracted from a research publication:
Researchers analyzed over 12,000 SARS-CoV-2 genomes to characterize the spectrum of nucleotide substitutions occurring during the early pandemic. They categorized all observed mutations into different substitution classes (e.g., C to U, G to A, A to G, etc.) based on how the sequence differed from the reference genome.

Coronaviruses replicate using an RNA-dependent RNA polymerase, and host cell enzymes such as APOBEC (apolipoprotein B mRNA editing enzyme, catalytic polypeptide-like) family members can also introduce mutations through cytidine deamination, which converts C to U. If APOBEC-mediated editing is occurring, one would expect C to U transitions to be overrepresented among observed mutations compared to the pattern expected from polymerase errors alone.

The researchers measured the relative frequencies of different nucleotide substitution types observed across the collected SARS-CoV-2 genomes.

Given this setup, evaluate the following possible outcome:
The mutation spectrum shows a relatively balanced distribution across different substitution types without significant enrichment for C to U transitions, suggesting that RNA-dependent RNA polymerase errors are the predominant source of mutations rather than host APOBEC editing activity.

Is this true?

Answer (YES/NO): NO